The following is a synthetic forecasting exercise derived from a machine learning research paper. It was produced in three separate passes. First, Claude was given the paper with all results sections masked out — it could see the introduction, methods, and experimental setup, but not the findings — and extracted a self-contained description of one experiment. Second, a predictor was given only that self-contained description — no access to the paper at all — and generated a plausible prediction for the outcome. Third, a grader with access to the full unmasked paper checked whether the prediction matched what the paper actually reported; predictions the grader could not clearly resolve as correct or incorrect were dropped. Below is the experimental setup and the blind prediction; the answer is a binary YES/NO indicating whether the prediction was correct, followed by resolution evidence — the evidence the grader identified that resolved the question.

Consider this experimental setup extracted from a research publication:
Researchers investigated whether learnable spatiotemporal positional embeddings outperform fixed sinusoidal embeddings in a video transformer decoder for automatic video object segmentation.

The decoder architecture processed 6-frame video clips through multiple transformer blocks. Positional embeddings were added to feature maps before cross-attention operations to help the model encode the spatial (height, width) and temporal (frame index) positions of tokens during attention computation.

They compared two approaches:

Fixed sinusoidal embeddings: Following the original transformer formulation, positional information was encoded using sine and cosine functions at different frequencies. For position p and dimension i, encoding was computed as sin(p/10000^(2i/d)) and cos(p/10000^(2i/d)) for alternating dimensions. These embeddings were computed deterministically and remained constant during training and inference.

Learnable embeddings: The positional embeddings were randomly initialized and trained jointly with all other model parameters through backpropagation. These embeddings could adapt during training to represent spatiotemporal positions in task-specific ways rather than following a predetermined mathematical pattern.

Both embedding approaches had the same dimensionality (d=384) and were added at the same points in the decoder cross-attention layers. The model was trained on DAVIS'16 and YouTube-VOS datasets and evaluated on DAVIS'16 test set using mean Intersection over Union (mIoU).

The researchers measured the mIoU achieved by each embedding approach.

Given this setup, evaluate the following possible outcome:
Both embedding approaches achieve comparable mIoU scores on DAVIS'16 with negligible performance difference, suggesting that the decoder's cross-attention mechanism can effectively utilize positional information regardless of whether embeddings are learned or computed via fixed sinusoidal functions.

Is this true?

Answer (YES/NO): NO